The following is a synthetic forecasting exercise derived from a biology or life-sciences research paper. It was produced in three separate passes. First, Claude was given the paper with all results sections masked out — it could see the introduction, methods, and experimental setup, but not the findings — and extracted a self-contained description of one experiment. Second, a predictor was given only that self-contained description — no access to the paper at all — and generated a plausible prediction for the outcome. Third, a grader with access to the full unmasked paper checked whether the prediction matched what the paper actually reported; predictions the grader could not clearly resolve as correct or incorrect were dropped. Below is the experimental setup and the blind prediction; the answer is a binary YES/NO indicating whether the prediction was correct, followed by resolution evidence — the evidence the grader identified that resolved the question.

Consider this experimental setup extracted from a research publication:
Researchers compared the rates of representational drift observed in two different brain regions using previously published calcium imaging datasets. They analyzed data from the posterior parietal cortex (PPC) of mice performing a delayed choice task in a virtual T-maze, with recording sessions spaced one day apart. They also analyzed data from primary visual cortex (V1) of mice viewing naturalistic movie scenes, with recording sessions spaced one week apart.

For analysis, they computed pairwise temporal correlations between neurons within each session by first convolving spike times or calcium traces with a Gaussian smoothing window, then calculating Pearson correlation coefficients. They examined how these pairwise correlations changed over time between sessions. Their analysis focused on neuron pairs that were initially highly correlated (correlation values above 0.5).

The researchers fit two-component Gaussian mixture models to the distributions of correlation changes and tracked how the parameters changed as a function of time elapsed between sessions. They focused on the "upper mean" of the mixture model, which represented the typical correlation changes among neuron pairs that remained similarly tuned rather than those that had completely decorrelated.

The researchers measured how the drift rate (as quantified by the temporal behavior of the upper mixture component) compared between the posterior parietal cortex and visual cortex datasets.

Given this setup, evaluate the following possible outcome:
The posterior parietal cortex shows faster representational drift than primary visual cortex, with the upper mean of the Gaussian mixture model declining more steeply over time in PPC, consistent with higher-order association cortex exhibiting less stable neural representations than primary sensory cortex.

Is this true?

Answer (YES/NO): NO